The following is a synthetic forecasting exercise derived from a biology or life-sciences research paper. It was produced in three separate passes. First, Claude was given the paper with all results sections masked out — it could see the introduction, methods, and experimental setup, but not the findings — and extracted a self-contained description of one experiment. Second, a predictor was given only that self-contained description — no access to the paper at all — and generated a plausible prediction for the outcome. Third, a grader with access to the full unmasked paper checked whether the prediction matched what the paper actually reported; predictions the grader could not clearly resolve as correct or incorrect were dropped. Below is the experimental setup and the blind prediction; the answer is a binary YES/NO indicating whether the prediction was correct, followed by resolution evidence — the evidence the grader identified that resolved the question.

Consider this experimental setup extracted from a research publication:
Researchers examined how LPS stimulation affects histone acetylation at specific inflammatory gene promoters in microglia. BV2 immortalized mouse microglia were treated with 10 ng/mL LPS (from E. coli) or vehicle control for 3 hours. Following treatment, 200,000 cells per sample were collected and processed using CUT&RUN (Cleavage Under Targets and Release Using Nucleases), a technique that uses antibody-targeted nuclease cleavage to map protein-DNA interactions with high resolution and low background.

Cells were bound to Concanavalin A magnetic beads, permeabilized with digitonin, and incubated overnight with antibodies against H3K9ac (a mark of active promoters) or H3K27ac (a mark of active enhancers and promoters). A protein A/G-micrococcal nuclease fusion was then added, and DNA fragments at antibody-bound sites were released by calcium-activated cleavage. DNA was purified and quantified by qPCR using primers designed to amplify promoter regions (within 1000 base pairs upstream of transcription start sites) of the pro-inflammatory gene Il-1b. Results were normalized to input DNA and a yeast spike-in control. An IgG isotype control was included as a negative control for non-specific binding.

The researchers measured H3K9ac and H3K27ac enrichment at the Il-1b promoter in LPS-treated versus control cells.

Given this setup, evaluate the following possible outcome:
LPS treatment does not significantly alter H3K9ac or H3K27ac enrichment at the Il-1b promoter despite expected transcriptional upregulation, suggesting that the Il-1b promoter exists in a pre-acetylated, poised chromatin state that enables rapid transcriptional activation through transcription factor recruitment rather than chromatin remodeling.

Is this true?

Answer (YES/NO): YES